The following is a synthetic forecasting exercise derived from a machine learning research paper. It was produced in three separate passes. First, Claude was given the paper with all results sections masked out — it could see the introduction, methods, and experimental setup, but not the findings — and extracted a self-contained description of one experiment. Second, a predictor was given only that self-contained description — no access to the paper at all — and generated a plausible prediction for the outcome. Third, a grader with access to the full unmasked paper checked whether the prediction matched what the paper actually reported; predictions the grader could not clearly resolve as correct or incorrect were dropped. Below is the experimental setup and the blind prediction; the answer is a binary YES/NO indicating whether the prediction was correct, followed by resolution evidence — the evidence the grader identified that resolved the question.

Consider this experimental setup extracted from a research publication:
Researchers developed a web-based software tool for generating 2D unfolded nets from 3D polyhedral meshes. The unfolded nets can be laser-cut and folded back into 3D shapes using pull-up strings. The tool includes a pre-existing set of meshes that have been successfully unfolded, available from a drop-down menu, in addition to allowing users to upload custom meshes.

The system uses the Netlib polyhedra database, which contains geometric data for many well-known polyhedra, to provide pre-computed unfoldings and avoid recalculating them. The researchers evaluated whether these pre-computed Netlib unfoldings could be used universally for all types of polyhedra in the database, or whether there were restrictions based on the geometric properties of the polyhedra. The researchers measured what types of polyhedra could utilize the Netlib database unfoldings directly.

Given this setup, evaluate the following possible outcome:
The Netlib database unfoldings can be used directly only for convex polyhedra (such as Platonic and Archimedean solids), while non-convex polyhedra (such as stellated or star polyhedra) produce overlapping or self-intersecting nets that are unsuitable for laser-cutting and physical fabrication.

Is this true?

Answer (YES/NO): YES